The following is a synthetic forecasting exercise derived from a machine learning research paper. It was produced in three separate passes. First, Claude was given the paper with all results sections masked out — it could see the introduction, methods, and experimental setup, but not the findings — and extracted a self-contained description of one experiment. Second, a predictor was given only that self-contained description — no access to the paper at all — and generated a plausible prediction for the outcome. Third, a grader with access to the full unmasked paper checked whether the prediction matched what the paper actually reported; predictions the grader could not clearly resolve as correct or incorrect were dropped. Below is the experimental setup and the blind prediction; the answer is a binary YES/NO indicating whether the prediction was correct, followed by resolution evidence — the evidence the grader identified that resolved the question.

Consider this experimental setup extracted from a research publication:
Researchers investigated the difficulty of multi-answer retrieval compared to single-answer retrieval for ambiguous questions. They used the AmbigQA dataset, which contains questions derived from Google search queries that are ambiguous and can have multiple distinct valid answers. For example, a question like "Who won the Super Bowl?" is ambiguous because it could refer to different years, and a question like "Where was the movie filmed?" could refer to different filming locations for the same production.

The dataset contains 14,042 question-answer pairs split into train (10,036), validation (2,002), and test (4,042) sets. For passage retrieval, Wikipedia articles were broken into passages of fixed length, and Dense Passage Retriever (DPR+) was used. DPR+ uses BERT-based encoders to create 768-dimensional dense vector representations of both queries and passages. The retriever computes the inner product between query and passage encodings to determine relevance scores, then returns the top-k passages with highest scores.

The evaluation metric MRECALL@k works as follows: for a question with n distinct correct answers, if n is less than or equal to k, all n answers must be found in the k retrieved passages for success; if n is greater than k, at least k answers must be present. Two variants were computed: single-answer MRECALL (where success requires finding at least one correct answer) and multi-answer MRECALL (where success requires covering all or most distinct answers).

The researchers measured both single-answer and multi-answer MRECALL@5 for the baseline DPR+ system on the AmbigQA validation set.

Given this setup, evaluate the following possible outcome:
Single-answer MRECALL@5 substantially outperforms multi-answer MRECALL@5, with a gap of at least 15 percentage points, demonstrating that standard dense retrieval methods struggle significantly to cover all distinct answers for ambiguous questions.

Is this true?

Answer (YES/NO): YES